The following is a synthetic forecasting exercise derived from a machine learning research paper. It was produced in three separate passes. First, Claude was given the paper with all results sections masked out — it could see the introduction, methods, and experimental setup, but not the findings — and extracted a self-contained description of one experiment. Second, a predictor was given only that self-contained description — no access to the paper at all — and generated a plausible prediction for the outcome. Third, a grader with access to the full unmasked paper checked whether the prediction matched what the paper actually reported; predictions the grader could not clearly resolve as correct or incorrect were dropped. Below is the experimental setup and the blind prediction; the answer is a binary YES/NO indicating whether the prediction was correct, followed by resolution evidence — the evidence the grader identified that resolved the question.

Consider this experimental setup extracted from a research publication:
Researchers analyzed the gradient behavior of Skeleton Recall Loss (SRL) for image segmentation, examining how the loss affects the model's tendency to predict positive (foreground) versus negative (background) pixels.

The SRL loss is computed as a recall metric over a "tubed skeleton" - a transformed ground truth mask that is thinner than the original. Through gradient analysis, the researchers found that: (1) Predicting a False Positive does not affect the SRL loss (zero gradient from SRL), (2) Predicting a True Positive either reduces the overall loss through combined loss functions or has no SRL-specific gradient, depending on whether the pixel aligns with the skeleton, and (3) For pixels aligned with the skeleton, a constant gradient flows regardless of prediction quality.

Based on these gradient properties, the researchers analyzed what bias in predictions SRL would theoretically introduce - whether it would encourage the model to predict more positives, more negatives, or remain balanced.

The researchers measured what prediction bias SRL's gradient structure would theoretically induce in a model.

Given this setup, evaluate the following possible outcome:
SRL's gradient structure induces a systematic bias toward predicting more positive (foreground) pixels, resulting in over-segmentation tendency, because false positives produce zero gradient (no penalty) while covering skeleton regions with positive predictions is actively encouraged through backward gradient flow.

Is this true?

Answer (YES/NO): YES